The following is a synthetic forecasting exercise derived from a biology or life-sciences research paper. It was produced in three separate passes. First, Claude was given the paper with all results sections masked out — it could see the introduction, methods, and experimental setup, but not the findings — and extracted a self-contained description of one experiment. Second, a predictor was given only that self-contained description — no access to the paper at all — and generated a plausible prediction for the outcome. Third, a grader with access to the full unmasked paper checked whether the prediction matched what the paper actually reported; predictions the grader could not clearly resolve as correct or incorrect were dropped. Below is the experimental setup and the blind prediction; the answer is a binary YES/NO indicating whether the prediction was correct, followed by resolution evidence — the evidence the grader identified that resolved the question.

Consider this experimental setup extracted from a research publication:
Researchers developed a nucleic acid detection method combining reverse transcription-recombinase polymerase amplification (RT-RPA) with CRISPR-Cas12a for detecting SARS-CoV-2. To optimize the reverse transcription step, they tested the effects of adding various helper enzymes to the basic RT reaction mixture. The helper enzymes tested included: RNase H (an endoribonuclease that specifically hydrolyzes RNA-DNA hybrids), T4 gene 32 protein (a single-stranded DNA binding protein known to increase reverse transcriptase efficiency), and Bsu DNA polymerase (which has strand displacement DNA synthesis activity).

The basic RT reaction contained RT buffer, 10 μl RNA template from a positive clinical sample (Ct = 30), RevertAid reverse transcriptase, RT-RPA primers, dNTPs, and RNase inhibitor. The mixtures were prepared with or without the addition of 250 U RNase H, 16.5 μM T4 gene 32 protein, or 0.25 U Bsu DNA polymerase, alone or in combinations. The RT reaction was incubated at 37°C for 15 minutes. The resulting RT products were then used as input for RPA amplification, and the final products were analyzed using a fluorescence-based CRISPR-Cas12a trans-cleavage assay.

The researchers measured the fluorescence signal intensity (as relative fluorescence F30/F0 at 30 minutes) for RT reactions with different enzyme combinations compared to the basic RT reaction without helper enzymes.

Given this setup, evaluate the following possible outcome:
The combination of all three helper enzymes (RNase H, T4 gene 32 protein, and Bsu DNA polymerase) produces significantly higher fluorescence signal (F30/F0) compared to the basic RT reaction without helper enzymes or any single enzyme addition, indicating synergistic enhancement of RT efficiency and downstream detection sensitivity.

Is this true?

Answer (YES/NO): NO